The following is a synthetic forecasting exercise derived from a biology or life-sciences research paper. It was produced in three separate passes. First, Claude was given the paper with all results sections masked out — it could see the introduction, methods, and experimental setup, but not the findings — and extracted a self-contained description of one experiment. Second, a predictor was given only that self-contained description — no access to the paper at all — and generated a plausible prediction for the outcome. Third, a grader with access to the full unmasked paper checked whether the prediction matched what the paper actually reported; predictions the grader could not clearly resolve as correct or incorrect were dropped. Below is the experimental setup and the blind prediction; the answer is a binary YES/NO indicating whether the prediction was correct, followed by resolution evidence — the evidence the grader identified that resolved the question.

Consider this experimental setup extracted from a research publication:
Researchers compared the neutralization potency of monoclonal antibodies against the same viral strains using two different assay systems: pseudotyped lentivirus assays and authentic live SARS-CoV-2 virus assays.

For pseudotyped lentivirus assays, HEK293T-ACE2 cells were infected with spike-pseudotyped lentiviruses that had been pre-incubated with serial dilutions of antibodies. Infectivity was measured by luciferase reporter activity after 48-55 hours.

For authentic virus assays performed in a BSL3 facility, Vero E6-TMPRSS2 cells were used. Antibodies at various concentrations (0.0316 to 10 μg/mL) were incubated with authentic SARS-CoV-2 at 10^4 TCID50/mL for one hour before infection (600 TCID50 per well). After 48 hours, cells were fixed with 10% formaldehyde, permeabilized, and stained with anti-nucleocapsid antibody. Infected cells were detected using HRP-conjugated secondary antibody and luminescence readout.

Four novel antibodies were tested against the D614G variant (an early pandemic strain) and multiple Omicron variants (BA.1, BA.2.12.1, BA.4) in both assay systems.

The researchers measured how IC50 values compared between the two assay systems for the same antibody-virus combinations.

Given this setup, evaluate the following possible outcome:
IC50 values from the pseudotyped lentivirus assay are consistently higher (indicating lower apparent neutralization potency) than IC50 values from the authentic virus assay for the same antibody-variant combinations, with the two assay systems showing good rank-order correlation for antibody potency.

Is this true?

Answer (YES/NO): NO